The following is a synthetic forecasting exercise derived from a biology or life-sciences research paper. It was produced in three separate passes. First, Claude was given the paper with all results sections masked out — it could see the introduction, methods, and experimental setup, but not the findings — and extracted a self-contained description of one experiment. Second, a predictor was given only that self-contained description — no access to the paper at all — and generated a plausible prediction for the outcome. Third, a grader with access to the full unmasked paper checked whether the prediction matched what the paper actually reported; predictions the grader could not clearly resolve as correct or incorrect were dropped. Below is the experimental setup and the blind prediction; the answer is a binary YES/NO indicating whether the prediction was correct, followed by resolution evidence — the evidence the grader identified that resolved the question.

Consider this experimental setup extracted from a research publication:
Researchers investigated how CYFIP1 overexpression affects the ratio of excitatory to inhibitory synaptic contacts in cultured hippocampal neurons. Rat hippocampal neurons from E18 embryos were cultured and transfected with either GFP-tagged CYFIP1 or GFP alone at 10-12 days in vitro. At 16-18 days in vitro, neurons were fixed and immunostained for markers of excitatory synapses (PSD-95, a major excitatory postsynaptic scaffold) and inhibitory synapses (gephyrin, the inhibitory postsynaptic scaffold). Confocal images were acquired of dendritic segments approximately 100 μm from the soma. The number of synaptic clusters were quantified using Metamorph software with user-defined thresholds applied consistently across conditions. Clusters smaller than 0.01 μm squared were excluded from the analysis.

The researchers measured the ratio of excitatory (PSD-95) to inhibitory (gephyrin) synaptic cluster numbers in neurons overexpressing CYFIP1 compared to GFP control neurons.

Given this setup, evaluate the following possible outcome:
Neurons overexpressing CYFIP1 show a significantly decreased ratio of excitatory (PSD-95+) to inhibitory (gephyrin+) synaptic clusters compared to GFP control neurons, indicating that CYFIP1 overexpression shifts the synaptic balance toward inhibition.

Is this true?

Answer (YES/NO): NO